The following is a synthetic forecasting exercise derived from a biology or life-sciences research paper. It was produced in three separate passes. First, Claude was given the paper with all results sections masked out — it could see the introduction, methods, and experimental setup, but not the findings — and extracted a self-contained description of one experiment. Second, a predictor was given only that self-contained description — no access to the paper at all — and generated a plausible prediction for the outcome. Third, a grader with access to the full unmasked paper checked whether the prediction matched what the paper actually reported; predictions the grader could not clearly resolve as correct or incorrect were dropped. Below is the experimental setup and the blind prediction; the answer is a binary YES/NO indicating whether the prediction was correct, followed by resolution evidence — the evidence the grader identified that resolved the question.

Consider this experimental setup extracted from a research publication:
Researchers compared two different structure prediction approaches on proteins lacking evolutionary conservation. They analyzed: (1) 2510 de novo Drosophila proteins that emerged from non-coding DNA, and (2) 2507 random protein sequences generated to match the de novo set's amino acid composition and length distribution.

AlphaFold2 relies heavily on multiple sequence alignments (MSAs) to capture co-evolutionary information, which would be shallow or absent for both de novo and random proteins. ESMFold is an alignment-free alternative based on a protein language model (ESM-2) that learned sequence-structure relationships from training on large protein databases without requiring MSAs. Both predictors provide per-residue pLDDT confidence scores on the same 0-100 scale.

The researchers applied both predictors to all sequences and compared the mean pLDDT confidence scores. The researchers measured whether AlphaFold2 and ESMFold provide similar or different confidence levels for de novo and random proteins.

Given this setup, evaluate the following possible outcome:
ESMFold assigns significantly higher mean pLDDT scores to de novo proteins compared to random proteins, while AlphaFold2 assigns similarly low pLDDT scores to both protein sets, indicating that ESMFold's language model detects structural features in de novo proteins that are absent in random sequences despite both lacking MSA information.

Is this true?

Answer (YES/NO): NO